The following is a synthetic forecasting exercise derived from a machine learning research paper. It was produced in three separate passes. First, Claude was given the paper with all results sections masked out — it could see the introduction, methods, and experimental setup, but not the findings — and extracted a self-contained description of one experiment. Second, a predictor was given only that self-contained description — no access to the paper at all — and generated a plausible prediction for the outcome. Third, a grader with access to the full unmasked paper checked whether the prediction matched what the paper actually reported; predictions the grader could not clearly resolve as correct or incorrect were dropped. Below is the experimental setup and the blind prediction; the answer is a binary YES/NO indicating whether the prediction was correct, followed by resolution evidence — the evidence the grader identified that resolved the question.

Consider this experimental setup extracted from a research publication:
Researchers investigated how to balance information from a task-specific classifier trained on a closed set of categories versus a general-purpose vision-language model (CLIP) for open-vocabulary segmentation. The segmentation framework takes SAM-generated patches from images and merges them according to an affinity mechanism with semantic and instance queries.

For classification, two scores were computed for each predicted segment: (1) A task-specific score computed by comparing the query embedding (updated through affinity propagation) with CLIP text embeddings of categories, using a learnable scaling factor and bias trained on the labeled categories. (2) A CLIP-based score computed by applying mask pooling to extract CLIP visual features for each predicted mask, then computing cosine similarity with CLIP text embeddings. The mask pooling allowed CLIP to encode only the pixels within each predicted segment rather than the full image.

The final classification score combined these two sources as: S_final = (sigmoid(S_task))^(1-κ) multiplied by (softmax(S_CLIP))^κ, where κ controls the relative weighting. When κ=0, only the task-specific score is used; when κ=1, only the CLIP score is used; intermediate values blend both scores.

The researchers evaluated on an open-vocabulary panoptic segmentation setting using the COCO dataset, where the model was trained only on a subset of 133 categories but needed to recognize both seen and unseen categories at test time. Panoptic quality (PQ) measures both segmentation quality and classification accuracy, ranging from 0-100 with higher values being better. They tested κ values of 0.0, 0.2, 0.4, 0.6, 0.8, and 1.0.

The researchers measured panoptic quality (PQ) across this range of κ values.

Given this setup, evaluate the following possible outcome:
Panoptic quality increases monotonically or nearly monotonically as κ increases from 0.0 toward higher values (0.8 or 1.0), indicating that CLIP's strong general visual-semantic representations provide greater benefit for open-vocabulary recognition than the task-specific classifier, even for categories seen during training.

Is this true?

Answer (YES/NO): NO